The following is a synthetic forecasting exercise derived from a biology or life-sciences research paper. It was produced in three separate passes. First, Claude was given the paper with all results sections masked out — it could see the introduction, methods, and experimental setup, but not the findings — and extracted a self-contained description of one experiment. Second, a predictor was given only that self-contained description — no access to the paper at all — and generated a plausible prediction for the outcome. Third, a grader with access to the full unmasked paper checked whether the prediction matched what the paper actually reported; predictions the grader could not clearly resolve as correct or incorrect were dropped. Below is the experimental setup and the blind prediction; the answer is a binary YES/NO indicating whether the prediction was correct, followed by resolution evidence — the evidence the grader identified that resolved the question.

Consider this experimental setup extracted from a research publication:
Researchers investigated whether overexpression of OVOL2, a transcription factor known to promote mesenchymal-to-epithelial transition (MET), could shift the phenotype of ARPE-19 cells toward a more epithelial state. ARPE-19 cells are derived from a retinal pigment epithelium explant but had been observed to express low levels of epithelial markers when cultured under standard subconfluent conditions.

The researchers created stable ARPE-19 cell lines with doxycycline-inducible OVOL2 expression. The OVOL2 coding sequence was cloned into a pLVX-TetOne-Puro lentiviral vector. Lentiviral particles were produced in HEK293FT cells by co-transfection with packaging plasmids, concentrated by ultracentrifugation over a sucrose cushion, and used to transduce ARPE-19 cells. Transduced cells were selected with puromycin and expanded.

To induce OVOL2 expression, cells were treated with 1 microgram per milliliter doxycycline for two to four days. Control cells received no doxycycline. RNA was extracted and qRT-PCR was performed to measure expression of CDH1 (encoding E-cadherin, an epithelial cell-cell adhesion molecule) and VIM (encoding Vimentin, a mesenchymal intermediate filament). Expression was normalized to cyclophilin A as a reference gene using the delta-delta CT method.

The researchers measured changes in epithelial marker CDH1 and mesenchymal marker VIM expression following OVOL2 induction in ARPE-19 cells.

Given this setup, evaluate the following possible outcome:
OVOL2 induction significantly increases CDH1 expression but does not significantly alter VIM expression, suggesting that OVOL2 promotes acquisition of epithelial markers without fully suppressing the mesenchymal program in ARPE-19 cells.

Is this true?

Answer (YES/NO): NO